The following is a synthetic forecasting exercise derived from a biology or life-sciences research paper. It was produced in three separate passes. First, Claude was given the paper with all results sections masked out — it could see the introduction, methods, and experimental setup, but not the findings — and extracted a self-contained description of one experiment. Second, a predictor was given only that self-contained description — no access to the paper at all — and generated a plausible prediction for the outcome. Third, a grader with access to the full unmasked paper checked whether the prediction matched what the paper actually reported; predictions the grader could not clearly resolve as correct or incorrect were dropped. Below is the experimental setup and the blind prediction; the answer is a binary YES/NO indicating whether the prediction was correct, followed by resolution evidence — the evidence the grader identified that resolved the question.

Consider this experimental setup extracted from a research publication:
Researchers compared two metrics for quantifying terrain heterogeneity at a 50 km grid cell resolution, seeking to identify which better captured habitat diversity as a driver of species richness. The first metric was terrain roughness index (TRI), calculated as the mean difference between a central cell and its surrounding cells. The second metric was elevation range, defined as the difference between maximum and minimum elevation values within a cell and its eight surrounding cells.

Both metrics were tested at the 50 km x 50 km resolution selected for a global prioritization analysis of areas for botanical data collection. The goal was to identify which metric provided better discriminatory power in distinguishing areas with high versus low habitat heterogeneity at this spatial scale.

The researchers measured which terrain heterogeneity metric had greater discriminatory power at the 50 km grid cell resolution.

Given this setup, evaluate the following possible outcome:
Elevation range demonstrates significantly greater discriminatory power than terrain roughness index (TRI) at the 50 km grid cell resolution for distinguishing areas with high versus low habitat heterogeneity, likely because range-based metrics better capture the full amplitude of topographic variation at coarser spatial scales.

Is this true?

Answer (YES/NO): YES